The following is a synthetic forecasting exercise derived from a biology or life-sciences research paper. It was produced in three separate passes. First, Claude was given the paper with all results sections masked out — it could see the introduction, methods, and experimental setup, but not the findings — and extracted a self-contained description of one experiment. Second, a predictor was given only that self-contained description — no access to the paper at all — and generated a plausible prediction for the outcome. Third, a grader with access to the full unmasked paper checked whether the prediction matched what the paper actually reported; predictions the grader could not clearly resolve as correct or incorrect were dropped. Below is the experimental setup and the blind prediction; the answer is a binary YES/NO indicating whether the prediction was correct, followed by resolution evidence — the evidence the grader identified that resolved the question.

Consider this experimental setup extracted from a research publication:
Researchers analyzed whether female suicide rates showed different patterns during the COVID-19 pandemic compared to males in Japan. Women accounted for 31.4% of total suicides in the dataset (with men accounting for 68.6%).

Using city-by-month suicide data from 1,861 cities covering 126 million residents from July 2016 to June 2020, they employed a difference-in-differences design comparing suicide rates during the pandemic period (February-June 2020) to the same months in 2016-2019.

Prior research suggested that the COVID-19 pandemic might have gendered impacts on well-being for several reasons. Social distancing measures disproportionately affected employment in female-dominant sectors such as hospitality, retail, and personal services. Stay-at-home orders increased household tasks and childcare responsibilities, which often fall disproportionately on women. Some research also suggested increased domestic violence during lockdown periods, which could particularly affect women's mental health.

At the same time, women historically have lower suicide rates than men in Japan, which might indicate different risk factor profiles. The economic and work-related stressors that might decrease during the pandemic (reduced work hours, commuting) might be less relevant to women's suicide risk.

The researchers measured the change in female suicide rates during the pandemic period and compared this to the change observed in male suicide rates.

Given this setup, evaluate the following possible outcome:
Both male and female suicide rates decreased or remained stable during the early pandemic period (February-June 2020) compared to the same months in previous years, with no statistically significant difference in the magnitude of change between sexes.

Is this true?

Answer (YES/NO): NO